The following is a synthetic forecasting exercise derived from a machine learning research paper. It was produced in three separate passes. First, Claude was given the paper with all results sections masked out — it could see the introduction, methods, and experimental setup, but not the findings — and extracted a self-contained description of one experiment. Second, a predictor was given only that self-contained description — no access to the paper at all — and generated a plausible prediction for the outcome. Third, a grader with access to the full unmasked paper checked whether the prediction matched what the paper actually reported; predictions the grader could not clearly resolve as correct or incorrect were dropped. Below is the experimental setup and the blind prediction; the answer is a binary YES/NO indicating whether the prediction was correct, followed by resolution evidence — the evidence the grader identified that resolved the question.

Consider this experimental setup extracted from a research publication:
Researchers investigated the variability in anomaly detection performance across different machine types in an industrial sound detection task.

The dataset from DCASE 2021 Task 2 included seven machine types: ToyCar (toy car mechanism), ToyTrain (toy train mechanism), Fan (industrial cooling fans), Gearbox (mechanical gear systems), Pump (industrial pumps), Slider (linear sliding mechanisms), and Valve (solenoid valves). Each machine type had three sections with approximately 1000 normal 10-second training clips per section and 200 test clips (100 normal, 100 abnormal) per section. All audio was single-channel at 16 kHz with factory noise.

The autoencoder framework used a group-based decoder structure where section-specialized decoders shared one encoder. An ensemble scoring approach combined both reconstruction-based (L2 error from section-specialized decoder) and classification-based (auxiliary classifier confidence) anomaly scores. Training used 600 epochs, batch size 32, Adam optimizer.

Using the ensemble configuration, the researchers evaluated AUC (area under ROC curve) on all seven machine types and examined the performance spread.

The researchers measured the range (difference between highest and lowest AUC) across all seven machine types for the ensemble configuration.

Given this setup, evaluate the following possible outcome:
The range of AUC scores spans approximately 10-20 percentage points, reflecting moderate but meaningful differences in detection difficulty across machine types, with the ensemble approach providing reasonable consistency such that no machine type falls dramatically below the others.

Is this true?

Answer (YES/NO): YES